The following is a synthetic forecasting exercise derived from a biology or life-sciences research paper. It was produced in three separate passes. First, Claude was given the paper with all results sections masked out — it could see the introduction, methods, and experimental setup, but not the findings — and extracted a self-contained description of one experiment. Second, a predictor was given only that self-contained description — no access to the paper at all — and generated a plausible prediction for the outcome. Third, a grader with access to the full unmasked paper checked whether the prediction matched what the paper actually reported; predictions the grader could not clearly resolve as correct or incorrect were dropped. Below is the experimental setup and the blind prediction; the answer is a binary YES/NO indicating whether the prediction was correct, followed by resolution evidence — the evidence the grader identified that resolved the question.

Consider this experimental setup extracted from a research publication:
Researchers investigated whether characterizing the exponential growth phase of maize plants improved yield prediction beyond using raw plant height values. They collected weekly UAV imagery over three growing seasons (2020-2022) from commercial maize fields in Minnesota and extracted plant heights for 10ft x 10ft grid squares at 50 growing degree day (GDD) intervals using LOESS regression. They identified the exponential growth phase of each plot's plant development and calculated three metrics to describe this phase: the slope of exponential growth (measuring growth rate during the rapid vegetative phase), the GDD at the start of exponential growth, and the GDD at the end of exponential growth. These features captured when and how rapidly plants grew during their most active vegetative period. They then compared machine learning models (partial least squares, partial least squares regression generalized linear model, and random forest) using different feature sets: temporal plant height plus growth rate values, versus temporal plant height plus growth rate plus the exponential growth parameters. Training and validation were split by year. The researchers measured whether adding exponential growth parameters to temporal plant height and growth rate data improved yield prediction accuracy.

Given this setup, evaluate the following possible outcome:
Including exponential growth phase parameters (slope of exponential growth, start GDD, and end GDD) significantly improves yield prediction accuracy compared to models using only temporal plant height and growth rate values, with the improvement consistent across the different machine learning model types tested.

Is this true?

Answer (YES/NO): NO